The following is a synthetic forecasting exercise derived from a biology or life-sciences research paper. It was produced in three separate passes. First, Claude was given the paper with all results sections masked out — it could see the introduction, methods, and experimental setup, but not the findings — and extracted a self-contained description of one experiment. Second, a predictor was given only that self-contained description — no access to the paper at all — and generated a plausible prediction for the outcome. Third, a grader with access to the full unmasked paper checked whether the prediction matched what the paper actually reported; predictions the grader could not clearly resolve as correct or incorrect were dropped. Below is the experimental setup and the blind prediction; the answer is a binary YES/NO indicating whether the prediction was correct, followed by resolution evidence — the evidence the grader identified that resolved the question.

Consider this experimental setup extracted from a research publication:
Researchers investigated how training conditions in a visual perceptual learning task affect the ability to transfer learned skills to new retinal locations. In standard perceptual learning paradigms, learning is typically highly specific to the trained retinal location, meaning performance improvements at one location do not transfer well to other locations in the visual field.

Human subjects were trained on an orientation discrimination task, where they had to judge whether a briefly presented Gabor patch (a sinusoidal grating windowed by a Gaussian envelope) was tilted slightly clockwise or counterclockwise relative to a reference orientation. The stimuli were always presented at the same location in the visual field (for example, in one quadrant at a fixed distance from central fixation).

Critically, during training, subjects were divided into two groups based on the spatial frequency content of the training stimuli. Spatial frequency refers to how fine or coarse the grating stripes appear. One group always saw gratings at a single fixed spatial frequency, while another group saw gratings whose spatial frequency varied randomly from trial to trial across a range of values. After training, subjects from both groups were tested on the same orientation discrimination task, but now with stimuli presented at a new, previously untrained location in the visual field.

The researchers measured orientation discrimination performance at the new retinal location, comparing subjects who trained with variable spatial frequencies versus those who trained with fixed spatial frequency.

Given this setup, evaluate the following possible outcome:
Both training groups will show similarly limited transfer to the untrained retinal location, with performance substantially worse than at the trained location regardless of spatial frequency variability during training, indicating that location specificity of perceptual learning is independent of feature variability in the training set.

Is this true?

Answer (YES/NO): NO